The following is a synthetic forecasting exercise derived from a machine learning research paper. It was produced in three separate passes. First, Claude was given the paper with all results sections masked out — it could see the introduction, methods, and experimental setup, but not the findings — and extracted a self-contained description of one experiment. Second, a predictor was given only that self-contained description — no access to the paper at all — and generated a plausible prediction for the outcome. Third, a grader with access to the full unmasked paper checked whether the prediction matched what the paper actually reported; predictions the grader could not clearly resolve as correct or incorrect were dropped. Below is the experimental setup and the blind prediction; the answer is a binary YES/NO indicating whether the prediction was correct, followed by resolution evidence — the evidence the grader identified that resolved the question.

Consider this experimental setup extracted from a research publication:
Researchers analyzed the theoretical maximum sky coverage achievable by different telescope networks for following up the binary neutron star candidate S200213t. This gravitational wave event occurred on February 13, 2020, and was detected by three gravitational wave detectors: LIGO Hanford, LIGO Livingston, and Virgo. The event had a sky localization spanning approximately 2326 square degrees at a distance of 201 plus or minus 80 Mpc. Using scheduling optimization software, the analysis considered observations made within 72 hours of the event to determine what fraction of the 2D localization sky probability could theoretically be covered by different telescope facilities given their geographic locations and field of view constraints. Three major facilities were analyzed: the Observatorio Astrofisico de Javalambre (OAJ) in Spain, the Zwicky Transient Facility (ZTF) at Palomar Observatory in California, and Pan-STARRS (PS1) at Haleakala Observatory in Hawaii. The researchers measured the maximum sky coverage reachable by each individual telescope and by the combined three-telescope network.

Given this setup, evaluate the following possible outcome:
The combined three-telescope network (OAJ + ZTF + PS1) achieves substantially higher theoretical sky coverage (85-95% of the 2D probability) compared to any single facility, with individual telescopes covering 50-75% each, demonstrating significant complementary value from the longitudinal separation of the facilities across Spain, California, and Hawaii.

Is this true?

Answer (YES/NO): NO